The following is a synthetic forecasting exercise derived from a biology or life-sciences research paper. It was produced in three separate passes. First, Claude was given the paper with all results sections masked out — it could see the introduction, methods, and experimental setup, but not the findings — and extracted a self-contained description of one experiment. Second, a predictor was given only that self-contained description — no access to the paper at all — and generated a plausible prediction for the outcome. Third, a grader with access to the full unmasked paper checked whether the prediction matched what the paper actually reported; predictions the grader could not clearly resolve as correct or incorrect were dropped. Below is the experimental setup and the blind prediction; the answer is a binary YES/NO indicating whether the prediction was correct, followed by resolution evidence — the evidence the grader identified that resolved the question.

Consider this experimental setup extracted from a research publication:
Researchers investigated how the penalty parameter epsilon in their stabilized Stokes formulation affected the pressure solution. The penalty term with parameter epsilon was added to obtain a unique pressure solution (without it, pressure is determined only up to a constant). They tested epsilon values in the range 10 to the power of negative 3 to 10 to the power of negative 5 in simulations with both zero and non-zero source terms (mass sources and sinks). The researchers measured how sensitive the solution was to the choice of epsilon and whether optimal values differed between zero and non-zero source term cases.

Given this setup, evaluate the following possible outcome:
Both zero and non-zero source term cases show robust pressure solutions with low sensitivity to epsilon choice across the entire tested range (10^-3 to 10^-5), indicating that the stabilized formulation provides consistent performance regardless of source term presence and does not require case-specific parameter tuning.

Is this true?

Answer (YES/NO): NO